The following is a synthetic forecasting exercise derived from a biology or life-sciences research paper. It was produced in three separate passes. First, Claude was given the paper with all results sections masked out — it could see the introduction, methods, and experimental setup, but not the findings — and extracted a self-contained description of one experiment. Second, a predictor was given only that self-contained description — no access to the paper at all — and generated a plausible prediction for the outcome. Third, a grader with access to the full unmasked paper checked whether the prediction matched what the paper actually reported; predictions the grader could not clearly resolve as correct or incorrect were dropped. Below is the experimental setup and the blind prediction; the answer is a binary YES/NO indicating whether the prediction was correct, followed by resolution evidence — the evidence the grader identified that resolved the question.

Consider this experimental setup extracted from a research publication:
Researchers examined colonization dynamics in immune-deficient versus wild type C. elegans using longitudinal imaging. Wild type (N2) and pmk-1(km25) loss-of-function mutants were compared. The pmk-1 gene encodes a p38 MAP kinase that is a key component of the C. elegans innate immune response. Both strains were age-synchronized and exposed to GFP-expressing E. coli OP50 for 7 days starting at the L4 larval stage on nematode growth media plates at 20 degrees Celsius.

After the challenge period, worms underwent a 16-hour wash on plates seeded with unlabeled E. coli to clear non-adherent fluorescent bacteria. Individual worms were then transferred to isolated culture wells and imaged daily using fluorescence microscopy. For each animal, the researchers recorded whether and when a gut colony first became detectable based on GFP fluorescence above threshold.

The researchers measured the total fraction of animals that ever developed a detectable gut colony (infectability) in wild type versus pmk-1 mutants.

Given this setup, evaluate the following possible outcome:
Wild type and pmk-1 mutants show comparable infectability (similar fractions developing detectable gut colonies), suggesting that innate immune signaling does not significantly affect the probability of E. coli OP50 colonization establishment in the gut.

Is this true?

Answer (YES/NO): NO